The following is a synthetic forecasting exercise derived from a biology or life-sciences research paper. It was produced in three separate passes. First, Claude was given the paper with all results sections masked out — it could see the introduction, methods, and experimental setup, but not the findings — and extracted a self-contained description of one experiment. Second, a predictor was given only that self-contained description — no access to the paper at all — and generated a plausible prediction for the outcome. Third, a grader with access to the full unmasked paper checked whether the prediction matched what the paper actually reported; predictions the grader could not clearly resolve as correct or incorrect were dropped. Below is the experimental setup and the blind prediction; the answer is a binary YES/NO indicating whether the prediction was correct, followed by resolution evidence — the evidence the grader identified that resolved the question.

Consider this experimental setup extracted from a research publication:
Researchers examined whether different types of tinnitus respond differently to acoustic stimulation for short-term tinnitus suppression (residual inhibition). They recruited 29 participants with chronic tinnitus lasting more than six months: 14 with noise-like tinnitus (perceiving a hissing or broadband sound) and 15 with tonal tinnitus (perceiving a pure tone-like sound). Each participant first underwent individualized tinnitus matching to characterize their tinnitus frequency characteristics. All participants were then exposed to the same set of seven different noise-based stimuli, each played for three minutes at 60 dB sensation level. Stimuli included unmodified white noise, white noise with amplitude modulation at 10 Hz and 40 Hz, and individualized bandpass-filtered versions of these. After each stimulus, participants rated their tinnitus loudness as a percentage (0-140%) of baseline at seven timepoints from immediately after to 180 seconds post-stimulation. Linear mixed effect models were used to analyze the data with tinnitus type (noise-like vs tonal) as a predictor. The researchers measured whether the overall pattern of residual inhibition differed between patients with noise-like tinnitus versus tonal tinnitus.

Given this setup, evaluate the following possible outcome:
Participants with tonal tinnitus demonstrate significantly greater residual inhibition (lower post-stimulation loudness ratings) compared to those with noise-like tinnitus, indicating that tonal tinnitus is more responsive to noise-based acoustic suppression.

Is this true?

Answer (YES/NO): NO